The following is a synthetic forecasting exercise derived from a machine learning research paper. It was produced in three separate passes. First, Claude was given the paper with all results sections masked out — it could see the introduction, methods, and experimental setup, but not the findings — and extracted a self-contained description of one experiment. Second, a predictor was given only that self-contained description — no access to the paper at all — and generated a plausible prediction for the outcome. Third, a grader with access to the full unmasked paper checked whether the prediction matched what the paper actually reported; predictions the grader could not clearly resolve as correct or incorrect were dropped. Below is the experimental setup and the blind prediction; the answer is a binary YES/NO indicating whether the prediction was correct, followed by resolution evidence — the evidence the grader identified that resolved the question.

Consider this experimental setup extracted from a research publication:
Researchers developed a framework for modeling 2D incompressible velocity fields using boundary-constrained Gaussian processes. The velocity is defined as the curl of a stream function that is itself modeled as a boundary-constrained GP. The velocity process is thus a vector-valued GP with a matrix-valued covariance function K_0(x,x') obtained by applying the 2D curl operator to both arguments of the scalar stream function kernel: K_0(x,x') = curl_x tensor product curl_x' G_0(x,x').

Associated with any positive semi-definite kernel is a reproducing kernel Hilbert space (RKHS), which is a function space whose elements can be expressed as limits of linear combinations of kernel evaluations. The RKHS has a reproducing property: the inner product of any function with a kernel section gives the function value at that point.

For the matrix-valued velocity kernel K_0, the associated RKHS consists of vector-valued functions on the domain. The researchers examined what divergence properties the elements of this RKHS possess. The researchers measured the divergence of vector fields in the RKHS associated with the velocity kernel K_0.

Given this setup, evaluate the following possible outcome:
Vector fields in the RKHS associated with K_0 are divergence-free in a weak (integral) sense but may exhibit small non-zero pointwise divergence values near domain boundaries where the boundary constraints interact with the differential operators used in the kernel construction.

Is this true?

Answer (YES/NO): NO